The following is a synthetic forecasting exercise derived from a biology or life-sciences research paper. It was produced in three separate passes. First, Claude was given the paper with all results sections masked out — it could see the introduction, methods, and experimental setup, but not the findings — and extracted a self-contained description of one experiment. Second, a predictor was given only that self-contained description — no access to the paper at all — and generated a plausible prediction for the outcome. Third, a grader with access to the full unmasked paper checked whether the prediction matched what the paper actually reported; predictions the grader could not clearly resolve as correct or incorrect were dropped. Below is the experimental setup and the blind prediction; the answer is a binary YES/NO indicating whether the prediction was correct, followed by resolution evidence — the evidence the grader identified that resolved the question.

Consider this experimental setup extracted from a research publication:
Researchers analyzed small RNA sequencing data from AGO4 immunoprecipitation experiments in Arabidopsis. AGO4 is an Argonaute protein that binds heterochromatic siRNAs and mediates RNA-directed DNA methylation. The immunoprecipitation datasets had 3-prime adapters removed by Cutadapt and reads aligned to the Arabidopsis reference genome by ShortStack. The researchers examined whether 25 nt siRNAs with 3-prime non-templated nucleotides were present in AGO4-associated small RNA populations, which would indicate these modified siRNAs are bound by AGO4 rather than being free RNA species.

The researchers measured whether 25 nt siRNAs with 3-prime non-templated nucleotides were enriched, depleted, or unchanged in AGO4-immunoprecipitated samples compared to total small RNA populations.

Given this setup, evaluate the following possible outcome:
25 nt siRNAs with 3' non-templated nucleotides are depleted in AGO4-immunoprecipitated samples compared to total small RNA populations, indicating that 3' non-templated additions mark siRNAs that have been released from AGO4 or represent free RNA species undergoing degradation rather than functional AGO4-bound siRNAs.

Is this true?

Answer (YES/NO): NO